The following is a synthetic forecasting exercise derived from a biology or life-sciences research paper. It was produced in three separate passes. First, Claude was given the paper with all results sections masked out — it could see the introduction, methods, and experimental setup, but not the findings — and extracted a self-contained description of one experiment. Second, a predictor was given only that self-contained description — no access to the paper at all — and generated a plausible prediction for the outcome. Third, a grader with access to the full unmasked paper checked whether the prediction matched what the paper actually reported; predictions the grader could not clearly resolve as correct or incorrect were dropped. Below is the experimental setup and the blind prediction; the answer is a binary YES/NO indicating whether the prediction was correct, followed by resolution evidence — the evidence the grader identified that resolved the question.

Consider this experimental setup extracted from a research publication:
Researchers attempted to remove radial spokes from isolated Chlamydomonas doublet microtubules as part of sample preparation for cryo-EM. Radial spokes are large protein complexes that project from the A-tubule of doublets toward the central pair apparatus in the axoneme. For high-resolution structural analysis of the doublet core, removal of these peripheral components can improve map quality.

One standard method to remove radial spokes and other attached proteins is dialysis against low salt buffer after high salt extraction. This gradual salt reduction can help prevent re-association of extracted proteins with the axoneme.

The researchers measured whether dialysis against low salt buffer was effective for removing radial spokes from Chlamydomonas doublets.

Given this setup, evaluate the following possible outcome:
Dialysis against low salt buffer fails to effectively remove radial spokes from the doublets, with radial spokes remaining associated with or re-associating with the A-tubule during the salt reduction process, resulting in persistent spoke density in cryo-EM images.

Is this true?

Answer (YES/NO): YES